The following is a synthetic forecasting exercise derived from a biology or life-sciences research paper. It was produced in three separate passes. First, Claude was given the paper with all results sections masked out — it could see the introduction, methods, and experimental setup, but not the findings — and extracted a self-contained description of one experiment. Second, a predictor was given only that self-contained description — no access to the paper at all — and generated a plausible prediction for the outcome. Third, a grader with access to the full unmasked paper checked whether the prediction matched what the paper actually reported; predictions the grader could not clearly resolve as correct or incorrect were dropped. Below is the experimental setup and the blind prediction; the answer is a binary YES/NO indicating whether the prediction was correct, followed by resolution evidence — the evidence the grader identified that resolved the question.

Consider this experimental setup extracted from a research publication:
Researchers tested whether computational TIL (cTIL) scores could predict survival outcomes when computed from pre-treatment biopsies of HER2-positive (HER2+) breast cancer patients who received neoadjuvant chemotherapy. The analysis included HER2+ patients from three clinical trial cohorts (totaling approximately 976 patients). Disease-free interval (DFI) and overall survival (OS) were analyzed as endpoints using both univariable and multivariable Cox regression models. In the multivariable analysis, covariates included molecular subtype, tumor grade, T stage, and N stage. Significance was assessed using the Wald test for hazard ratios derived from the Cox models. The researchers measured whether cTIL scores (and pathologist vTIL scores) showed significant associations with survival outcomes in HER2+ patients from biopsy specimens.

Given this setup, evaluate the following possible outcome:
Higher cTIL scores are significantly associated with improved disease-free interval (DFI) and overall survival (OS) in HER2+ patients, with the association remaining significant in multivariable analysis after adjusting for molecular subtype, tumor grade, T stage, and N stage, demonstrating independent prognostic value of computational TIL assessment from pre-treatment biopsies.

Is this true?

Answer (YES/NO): NO